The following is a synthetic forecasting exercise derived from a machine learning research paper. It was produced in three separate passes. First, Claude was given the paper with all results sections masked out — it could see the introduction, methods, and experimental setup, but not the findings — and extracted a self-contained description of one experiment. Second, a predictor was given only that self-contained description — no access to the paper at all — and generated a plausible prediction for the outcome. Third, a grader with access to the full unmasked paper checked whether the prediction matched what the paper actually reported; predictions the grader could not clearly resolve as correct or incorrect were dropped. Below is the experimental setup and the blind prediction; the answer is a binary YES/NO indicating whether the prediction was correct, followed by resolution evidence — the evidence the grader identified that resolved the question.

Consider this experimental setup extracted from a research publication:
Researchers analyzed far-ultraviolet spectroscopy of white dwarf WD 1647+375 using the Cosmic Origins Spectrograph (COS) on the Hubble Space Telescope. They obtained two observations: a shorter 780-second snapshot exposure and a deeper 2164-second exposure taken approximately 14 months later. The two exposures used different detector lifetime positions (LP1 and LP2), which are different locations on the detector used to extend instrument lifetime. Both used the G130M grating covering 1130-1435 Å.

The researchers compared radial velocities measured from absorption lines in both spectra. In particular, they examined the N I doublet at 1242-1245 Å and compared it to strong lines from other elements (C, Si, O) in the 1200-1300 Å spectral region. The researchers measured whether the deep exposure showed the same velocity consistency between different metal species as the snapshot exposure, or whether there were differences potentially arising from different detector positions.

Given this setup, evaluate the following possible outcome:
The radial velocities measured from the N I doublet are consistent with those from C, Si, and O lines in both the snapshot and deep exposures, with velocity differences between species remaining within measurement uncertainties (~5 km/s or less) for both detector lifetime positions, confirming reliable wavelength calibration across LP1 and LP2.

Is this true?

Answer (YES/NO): NO